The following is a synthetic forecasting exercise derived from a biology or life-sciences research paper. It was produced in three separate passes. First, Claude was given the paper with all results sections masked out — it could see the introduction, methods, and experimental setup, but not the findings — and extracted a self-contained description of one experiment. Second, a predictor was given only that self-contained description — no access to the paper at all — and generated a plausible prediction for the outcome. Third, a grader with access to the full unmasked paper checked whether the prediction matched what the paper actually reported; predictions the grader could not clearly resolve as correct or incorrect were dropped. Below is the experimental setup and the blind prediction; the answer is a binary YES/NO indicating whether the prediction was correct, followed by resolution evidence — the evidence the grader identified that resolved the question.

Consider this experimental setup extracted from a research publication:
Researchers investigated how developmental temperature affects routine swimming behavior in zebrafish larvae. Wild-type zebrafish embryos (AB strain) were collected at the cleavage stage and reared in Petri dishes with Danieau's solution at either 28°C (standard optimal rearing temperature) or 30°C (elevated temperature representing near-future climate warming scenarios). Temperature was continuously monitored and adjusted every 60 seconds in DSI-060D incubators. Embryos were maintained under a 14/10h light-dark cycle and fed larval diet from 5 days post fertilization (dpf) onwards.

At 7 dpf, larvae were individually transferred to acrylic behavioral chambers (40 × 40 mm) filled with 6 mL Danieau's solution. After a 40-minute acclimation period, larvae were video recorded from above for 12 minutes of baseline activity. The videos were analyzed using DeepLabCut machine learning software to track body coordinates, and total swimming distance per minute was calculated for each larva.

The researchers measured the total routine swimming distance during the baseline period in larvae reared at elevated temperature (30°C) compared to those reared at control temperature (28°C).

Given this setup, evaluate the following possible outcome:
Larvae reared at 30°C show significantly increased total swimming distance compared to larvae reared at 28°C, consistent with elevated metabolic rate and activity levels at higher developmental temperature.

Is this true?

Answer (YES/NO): NO